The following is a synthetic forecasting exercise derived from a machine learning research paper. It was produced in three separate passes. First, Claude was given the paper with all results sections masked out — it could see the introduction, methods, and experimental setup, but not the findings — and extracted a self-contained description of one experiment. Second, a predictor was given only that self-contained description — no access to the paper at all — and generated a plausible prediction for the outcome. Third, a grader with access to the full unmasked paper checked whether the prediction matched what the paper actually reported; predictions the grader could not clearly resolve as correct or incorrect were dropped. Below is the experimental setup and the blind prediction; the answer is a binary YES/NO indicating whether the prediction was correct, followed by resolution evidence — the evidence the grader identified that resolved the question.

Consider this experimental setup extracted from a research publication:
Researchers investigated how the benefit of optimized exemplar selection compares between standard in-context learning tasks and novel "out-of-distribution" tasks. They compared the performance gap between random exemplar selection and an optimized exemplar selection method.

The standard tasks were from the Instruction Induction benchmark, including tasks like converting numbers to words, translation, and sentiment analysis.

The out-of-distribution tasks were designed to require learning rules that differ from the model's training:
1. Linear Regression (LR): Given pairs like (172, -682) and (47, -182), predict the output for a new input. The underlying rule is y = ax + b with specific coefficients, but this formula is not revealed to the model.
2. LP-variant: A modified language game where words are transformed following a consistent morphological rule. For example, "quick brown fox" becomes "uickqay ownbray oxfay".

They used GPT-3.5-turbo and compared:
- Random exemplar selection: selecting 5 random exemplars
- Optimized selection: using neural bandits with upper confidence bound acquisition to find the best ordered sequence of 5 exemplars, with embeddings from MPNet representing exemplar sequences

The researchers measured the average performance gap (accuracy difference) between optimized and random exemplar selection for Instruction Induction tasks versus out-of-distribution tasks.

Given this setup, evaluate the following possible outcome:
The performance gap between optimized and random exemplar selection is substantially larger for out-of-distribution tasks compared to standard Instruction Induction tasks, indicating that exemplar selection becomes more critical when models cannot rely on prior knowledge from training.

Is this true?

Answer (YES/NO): YES